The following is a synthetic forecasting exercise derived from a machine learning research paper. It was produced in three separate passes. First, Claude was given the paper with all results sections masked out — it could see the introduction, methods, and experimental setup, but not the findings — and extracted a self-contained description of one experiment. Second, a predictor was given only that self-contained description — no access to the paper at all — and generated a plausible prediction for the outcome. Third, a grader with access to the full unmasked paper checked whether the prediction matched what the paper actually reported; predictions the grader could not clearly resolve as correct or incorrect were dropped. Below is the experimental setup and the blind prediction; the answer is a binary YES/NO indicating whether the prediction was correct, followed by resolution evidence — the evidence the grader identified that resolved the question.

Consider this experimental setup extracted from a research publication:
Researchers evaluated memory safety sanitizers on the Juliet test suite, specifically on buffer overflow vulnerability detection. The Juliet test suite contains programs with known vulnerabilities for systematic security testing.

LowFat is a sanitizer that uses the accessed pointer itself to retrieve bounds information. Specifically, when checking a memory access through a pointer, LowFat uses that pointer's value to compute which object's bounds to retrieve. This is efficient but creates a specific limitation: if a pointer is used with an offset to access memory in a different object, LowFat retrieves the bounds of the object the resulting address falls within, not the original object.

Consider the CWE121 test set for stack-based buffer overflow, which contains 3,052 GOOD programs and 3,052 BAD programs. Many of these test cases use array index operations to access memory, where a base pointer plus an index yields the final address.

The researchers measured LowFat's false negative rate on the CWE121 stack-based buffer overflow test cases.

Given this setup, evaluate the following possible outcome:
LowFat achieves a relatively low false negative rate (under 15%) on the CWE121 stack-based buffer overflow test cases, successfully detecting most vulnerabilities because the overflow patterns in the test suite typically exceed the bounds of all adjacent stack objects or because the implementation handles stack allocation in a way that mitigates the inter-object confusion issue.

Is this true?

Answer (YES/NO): NO